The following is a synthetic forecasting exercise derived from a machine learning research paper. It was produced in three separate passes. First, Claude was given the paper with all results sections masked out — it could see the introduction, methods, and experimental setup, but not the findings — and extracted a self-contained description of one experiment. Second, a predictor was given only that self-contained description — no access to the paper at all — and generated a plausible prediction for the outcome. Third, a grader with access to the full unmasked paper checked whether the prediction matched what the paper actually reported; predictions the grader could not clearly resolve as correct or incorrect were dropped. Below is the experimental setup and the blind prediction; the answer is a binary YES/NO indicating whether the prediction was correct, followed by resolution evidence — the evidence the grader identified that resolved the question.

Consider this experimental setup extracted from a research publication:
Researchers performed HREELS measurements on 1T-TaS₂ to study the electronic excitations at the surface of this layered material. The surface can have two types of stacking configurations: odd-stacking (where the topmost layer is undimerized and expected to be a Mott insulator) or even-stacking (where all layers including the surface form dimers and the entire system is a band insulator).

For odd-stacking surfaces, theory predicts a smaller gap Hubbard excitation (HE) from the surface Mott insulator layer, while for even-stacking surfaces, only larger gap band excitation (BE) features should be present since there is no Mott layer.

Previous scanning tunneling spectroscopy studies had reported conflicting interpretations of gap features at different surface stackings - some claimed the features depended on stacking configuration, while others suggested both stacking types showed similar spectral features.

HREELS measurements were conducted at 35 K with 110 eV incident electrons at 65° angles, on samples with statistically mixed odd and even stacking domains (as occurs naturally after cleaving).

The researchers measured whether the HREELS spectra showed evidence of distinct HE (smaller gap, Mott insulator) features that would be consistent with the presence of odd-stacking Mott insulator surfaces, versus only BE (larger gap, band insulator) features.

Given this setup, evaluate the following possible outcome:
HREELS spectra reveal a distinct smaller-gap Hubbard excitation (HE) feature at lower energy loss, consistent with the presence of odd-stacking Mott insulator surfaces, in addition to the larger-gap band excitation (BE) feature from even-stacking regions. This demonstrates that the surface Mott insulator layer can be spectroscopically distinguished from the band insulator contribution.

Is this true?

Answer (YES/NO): YES